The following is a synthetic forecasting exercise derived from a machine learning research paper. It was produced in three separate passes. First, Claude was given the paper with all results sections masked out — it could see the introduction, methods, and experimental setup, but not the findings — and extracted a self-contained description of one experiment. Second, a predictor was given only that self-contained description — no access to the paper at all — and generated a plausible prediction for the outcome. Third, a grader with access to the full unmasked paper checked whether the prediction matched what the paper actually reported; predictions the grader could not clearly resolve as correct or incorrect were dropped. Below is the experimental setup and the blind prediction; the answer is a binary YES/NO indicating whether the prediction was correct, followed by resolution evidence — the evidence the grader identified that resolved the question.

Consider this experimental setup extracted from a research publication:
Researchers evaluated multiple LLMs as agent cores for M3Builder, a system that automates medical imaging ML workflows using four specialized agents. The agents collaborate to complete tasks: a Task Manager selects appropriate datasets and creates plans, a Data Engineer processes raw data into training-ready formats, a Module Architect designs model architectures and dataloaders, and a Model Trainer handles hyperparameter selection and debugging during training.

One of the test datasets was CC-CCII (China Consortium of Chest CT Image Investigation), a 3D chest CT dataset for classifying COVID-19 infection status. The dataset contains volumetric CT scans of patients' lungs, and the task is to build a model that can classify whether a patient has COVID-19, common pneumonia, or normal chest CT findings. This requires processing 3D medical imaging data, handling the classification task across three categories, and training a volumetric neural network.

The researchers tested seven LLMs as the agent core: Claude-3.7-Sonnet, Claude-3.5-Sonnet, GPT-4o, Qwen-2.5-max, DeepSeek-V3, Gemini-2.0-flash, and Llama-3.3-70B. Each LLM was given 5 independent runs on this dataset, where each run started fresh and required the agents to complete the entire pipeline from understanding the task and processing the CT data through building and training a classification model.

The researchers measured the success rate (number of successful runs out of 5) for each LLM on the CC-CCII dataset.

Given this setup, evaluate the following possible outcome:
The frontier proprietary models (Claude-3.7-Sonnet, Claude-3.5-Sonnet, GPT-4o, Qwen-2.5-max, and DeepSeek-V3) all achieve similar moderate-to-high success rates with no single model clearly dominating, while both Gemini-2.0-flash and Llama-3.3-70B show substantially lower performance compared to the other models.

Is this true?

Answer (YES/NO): NO